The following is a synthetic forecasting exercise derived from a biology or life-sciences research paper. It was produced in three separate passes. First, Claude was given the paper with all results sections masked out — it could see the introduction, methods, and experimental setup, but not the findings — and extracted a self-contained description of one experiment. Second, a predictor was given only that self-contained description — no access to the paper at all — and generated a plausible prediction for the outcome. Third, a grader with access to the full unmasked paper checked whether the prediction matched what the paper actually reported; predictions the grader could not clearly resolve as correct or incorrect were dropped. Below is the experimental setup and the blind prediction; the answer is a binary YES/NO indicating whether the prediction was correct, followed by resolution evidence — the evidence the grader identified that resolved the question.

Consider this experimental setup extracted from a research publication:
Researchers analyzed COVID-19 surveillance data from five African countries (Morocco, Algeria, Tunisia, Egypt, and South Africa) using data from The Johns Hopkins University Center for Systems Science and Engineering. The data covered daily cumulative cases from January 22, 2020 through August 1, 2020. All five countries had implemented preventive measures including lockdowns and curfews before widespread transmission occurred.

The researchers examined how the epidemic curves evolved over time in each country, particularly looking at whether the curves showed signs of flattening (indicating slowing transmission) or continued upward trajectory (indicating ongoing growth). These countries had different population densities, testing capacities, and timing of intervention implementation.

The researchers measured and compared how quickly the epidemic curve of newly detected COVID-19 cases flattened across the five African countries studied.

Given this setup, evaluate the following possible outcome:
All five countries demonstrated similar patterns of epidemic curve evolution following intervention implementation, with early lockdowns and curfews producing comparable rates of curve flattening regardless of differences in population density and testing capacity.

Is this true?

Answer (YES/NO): NO